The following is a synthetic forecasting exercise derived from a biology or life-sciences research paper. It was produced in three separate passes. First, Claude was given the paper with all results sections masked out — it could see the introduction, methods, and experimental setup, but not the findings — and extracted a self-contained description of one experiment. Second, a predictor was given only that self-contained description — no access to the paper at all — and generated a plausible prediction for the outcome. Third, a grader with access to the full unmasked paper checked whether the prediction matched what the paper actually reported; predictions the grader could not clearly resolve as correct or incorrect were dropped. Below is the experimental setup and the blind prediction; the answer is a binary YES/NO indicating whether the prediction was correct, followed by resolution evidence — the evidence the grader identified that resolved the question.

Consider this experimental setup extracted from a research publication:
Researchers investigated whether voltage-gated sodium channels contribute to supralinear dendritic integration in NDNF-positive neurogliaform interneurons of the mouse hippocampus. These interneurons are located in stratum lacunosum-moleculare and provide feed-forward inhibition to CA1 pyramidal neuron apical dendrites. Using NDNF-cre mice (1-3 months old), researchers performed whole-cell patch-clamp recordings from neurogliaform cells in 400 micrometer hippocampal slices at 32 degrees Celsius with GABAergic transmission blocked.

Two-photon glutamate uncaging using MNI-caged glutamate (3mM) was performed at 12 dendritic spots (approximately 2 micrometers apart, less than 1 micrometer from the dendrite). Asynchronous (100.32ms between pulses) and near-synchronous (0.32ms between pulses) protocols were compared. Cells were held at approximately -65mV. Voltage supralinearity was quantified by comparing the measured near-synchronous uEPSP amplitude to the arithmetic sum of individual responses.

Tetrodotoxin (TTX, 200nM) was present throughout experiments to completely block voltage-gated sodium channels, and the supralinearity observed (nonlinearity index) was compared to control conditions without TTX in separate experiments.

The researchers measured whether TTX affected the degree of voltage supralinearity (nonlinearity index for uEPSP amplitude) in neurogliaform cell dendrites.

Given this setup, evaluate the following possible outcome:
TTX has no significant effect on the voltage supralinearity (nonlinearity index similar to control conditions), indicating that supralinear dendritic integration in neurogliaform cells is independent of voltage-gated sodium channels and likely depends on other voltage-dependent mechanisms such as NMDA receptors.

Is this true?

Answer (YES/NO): YES